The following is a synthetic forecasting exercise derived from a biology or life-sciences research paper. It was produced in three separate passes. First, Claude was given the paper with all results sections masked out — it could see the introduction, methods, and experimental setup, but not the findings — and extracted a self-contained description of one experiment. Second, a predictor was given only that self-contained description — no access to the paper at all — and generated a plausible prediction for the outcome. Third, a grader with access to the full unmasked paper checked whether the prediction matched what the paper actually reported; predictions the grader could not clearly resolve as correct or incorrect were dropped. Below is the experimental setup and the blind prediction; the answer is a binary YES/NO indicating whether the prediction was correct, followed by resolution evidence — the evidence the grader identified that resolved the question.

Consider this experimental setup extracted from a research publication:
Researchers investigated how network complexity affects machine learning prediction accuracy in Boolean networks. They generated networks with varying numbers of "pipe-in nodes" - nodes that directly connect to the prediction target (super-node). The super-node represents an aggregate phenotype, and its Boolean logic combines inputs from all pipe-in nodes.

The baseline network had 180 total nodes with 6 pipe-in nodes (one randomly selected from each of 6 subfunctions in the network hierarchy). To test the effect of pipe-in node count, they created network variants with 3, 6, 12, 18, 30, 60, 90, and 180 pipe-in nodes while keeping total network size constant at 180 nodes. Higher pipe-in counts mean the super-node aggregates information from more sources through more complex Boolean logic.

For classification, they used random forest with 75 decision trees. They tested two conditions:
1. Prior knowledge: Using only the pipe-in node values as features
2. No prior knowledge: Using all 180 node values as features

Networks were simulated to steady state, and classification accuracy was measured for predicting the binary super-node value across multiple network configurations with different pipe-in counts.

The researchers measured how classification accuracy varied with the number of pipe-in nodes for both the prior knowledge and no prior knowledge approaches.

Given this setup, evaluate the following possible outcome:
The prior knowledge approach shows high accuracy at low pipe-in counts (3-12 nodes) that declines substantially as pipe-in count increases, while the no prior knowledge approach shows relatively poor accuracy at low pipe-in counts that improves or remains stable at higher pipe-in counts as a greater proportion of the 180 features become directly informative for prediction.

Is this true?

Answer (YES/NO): NO